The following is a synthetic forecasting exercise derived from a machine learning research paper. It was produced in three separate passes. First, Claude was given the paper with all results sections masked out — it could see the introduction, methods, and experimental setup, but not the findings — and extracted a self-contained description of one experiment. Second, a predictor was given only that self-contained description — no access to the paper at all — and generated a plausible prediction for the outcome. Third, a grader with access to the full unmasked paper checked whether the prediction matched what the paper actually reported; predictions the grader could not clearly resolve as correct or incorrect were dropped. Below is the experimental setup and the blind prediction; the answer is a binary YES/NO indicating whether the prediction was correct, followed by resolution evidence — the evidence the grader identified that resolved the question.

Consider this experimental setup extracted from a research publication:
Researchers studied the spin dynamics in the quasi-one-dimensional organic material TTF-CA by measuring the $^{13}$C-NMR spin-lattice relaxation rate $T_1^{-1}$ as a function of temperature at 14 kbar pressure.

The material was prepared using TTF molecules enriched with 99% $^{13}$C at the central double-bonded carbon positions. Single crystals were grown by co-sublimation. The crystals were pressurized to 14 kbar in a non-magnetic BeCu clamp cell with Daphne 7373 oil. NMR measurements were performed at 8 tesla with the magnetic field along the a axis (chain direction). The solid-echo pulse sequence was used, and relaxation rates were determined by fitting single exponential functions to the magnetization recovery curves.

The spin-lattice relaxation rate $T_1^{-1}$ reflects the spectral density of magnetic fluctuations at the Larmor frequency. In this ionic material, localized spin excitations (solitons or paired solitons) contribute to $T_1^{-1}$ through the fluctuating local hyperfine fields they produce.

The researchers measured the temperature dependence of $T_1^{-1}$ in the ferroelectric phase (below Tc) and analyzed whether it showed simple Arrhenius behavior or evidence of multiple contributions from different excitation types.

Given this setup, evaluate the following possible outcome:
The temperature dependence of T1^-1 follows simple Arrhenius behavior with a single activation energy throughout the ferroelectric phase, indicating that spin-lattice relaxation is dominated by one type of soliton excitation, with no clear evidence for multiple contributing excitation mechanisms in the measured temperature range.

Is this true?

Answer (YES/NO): NO